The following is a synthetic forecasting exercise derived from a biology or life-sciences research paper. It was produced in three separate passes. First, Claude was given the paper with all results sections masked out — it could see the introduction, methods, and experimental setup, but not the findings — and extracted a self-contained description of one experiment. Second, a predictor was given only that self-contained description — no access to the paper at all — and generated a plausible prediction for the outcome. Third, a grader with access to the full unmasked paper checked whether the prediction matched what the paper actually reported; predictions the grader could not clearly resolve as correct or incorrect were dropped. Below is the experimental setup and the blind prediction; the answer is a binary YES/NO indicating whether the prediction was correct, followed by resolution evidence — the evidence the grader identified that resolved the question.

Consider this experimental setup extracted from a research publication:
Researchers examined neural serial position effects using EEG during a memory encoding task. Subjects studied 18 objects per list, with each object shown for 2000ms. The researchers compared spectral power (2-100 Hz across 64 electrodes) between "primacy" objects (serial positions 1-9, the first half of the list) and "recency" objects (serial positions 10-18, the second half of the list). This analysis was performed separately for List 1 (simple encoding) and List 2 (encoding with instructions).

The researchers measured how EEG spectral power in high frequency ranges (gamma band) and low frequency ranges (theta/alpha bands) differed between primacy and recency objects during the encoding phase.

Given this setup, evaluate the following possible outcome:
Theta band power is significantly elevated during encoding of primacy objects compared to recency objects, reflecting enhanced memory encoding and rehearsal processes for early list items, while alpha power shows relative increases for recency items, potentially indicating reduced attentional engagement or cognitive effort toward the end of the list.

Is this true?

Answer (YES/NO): NO